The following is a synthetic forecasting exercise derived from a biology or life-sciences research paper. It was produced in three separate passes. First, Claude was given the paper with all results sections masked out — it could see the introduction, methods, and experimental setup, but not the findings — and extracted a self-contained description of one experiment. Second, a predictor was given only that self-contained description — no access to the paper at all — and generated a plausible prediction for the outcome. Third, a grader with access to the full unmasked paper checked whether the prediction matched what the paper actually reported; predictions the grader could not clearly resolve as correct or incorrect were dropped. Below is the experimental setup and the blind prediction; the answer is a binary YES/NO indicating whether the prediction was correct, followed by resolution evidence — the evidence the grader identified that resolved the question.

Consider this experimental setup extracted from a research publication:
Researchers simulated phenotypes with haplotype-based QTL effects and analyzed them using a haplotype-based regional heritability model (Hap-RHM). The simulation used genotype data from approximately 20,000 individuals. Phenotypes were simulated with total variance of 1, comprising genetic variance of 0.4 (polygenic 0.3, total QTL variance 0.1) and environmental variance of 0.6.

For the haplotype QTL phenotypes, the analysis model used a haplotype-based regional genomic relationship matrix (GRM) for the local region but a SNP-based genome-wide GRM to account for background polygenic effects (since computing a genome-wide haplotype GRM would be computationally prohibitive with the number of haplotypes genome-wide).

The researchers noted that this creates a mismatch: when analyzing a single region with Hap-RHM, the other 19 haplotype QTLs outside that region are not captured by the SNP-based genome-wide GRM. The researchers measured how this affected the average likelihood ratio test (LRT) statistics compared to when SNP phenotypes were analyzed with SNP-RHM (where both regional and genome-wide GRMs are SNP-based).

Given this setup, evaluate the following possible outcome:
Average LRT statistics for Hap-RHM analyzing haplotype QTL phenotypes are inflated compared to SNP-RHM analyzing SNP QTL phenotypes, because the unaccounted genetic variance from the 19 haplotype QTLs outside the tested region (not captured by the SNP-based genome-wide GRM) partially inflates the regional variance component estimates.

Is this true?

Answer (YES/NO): NO